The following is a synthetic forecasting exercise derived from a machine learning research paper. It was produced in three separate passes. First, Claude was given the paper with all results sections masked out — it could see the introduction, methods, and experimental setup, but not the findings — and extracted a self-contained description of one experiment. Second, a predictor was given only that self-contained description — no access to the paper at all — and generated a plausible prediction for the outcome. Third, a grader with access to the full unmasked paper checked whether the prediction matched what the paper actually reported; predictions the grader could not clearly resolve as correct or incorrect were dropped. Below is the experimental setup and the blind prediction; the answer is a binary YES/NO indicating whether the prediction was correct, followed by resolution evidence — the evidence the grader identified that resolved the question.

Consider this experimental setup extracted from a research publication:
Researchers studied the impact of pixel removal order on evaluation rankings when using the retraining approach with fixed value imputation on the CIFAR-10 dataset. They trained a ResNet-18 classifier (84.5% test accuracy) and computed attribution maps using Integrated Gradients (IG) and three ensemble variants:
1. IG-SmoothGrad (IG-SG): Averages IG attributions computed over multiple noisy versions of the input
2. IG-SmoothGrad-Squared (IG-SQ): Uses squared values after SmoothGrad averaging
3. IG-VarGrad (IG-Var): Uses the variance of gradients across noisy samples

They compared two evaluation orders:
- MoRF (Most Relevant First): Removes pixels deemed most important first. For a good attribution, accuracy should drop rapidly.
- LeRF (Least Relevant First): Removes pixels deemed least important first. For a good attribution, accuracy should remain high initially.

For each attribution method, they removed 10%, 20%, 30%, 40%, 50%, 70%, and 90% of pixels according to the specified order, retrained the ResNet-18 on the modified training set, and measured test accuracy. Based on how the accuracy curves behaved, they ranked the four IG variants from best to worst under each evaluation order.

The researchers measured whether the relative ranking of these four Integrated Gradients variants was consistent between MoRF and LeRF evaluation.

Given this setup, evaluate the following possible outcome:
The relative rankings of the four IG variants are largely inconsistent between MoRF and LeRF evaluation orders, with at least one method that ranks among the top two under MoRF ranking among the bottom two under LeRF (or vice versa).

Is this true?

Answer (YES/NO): YES